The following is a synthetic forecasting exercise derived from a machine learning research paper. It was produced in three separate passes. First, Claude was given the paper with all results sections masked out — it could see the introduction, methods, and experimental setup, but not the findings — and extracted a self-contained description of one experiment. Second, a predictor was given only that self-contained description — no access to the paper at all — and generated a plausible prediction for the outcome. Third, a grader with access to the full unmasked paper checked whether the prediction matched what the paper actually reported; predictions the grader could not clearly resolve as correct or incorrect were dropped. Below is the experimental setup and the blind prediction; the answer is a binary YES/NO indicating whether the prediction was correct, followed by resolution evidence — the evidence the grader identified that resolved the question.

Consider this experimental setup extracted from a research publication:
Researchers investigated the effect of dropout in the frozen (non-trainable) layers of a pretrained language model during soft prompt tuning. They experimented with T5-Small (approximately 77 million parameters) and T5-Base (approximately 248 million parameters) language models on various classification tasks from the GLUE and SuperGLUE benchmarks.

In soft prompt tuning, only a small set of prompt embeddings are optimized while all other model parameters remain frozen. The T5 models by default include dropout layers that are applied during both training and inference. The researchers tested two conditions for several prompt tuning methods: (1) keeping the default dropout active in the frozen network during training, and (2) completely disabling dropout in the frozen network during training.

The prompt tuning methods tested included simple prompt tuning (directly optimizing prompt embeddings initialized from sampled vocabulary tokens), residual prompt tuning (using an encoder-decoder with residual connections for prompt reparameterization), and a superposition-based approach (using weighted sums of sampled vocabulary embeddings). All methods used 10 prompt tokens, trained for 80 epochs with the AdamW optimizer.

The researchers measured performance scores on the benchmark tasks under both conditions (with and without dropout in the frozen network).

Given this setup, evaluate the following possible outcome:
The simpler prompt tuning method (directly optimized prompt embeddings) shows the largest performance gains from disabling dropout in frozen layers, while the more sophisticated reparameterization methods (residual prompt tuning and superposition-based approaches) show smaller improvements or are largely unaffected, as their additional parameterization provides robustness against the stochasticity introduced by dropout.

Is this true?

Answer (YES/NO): NO